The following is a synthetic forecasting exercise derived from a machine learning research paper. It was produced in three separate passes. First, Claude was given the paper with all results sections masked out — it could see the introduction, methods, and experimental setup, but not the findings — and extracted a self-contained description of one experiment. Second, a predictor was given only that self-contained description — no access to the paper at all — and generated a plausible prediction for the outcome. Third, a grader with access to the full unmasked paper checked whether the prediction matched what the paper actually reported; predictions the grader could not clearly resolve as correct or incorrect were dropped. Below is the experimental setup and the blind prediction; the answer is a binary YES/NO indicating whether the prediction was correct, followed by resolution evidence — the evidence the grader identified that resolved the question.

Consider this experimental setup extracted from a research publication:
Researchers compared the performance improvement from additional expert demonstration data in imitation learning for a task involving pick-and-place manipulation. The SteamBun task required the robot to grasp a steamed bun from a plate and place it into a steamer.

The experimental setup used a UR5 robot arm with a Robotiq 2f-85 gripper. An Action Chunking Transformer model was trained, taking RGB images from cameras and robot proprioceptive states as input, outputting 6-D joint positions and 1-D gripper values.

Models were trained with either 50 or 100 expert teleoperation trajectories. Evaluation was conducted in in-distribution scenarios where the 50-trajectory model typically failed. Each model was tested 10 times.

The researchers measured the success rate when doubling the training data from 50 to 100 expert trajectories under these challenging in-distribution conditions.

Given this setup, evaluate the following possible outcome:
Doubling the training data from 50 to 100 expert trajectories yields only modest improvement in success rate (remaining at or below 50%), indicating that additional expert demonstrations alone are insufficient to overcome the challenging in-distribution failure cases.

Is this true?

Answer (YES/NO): NO